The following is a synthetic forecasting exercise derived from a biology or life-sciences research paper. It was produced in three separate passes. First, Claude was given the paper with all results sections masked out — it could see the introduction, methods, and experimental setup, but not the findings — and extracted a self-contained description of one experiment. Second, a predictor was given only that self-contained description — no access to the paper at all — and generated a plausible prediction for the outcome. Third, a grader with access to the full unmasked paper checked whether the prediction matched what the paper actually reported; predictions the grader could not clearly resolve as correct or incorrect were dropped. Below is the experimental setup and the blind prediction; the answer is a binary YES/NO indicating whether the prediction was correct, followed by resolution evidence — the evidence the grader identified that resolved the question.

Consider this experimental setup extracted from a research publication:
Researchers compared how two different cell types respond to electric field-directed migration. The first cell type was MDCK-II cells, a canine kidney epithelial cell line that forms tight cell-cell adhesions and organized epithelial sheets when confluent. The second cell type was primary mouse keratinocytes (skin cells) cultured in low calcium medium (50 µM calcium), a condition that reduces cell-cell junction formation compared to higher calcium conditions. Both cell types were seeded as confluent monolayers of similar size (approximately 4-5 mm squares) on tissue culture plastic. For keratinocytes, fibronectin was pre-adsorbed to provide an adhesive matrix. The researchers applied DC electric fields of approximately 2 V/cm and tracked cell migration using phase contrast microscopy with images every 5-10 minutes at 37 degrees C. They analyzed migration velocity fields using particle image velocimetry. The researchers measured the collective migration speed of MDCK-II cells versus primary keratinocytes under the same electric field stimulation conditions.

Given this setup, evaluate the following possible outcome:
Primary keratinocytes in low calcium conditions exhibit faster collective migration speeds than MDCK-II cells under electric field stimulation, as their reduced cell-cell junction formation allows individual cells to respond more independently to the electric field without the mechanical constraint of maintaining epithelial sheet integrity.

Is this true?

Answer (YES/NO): YES